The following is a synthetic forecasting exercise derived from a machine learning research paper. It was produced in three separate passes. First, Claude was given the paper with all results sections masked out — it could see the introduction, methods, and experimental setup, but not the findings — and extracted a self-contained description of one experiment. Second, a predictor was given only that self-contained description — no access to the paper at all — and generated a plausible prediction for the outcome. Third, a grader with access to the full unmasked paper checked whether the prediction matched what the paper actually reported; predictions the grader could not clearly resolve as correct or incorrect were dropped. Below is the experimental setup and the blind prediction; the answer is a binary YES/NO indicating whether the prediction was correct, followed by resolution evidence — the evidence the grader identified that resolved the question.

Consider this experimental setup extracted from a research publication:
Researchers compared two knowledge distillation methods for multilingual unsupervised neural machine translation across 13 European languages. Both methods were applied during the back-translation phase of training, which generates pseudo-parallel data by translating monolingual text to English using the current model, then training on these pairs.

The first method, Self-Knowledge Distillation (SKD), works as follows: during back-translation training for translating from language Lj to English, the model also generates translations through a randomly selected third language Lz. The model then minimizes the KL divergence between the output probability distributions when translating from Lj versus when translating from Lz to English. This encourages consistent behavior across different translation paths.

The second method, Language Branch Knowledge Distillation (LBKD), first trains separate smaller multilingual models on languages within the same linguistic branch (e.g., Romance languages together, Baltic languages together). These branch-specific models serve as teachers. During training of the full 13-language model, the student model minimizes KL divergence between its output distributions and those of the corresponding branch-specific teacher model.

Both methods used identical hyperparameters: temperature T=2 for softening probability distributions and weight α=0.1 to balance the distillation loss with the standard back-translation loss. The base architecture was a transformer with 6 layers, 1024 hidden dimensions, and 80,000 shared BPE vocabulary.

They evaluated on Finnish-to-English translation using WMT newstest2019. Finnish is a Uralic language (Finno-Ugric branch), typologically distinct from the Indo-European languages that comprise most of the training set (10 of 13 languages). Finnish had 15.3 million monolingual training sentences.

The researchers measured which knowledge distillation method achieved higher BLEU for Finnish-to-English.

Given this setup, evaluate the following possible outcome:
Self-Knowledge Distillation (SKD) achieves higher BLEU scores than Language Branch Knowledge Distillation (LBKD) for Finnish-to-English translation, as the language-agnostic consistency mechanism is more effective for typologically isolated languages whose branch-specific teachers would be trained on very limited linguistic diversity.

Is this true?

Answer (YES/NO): YES